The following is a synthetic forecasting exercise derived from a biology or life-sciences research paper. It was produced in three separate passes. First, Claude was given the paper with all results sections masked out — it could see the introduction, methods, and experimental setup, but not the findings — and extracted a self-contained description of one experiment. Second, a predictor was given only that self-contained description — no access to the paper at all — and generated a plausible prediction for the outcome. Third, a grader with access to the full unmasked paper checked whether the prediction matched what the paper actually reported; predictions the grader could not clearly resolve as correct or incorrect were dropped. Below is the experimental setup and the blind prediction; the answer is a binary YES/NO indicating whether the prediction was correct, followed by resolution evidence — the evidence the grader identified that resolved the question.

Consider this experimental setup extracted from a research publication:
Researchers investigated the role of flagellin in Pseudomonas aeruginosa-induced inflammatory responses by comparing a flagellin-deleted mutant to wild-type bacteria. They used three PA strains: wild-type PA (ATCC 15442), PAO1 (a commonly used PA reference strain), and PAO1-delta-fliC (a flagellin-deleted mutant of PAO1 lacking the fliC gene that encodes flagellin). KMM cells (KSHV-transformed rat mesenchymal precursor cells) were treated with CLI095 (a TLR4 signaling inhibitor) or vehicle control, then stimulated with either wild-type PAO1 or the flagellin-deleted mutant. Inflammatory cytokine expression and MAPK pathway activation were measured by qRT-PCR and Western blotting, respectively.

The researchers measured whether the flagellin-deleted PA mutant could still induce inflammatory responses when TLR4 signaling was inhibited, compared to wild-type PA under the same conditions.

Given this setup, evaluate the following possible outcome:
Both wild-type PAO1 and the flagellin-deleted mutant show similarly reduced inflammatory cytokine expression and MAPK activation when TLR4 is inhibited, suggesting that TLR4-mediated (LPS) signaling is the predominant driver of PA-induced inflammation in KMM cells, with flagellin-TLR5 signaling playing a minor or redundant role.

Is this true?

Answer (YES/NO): NO